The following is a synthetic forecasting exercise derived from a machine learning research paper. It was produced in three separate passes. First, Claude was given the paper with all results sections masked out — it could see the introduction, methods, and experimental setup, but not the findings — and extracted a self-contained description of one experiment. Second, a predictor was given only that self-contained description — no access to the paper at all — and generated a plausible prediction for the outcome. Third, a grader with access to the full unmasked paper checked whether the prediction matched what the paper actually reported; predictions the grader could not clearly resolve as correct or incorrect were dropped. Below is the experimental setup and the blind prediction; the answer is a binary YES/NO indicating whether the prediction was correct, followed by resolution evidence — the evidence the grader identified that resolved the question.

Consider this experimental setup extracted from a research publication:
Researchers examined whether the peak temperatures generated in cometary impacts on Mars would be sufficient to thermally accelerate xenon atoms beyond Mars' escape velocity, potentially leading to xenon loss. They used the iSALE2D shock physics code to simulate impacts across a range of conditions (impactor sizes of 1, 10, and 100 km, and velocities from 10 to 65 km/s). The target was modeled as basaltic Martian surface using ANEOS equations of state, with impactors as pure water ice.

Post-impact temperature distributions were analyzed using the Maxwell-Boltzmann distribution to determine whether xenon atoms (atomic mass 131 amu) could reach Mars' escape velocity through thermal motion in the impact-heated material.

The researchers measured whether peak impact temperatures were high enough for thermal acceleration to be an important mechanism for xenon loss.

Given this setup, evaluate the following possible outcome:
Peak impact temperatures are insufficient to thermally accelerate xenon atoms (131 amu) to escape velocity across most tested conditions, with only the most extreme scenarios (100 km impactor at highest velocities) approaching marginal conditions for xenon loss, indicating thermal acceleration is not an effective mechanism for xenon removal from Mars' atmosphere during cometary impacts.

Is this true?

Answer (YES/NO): NO